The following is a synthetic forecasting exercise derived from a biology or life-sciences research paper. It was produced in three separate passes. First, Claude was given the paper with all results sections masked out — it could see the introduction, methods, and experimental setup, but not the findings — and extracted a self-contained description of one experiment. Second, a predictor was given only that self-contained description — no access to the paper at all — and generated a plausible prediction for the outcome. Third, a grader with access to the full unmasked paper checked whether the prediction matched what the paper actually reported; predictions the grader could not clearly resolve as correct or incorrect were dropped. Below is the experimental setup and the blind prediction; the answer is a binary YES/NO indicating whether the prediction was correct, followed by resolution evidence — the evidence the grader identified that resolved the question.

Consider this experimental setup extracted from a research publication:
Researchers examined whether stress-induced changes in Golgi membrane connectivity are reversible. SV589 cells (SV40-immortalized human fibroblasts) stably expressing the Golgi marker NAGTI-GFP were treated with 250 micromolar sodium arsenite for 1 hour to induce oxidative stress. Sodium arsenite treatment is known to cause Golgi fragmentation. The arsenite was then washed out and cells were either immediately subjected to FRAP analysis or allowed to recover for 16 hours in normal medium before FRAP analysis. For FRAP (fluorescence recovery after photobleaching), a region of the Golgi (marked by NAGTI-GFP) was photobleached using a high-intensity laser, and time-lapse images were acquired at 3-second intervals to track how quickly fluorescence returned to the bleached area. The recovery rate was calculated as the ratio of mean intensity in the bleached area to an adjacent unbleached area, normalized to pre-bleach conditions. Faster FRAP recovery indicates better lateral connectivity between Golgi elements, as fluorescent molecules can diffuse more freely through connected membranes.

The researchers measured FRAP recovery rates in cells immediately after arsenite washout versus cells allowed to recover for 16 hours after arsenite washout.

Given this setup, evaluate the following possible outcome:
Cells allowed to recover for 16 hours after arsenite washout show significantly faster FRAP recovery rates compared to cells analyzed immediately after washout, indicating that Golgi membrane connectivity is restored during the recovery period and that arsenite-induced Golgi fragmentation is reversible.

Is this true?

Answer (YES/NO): YES